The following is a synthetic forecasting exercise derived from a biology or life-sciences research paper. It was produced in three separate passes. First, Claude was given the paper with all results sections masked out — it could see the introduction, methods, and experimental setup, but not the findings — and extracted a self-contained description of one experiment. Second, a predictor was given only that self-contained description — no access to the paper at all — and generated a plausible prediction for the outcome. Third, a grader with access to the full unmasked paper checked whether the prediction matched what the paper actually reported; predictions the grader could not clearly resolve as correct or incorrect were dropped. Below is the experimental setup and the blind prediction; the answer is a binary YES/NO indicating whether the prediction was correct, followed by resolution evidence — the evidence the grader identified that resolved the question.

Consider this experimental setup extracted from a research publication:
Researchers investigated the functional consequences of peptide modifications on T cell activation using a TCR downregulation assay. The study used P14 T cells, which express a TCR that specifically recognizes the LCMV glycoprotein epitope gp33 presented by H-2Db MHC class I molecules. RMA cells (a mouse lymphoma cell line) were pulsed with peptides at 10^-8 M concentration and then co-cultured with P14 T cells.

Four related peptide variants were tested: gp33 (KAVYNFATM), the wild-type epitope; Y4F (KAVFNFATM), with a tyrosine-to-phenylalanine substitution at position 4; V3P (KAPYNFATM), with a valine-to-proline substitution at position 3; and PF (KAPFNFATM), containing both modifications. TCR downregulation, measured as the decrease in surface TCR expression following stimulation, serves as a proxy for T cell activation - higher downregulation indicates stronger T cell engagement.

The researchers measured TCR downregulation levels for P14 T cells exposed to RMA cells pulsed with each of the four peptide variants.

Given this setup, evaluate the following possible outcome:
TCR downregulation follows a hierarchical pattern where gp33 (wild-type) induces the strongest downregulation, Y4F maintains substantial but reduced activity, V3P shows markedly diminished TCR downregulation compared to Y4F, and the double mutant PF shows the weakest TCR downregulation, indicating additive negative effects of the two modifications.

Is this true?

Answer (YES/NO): NO